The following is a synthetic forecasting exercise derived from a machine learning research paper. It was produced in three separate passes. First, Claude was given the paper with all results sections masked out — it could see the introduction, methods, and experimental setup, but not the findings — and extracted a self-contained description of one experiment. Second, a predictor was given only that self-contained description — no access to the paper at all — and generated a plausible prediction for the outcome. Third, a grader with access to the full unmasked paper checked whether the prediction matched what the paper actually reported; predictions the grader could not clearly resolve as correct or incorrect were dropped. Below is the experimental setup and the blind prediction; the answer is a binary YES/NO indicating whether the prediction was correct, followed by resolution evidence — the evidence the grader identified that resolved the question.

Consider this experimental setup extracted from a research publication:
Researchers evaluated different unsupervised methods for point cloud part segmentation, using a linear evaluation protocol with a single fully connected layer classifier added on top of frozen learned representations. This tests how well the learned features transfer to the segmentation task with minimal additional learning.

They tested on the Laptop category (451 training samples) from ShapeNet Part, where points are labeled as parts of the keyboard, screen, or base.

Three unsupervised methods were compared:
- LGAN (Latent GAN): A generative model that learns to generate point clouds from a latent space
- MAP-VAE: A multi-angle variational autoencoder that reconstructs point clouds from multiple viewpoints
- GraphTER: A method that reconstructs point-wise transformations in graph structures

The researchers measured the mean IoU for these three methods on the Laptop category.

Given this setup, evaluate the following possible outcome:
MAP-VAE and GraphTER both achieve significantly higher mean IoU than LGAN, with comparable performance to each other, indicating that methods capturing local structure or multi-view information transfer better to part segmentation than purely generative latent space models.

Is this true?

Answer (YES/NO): YES